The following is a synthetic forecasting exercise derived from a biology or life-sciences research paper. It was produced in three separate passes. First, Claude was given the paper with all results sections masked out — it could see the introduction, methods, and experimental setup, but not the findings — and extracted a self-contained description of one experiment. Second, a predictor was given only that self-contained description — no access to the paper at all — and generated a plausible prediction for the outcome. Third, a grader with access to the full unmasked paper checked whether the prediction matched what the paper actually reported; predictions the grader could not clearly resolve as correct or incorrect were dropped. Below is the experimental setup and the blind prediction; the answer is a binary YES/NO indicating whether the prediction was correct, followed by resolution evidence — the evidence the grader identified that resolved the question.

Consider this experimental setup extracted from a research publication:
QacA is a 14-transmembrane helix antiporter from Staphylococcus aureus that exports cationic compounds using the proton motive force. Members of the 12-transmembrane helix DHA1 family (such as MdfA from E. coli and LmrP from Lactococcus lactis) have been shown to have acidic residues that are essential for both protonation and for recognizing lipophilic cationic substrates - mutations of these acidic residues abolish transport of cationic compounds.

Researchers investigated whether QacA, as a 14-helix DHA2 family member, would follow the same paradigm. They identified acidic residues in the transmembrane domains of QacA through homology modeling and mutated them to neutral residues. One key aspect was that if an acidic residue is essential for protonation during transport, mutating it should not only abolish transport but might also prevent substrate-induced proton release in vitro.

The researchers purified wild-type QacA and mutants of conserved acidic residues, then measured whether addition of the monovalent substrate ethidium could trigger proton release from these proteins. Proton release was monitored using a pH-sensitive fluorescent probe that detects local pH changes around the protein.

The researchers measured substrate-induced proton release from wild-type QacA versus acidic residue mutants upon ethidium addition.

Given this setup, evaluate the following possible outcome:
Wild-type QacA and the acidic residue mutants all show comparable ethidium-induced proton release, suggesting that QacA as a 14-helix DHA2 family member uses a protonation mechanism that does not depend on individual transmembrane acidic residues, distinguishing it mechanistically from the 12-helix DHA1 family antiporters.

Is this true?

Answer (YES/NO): NO